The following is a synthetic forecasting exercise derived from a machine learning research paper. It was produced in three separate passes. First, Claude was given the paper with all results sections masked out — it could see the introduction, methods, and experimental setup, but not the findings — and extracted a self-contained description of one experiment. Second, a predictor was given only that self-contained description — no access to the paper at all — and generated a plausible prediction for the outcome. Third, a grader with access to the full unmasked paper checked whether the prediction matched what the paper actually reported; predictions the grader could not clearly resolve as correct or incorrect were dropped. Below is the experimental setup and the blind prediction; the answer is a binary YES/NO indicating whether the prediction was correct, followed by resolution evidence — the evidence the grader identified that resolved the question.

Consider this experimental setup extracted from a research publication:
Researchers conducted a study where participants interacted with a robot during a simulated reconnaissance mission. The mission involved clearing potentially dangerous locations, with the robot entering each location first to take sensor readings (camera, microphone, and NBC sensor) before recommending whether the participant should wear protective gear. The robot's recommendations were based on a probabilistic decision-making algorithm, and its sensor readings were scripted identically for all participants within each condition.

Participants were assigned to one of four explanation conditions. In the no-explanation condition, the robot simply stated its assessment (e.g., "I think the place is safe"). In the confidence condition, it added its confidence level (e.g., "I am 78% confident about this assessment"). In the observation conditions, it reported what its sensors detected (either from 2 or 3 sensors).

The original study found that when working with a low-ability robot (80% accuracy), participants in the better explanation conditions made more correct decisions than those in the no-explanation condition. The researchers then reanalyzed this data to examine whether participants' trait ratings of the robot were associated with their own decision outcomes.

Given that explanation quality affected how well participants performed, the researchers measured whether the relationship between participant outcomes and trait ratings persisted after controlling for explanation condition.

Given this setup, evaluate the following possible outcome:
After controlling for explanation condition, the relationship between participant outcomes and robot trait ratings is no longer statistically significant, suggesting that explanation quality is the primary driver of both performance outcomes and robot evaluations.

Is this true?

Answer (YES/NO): NO